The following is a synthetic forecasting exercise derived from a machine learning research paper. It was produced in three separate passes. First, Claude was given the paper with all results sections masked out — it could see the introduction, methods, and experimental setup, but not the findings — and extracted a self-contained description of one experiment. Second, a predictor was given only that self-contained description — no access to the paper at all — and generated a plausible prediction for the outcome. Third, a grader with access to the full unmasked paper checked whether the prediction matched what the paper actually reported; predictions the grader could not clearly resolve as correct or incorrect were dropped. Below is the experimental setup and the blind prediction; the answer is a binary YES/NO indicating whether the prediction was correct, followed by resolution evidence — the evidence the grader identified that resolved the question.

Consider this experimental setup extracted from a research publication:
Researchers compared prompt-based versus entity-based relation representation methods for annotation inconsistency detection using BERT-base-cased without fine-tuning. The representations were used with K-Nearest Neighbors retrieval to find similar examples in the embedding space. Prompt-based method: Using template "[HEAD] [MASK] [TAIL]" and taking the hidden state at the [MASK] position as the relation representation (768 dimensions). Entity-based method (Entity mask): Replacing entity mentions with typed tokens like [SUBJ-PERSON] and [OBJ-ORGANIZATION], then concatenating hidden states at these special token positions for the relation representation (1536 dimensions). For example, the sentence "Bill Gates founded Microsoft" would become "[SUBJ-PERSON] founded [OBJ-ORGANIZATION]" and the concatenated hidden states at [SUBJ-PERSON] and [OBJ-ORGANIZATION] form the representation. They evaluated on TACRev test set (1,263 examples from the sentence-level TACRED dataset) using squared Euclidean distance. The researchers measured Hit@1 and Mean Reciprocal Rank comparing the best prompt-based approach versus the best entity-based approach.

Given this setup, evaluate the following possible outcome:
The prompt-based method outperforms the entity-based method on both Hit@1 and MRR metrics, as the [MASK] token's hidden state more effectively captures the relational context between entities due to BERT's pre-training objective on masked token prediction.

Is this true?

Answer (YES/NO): YES